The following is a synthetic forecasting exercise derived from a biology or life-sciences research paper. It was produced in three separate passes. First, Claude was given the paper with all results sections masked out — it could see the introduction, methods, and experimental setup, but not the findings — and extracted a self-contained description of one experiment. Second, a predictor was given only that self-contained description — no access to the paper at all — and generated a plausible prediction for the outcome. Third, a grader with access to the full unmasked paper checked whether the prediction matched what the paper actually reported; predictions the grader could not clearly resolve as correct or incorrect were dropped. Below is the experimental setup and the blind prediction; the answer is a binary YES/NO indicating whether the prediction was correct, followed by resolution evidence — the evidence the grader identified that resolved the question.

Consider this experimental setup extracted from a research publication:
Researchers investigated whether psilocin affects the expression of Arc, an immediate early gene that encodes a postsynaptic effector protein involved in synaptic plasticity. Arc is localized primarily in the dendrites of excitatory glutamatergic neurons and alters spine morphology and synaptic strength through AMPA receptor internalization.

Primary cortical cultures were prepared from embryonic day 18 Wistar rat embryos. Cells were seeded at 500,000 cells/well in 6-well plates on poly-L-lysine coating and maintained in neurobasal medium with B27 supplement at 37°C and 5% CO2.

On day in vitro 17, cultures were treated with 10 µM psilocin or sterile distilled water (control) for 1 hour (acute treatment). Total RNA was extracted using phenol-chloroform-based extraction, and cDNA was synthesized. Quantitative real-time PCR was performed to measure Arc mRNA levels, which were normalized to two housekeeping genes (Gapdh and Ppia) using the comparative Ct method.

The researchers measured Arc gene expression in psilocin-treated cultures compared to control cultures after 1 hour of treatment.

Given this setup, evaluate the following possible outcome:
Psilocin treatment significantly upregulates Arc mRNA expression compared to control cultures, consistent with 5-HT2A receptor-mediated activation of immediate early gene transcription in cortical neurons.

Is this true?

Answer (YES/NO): YES